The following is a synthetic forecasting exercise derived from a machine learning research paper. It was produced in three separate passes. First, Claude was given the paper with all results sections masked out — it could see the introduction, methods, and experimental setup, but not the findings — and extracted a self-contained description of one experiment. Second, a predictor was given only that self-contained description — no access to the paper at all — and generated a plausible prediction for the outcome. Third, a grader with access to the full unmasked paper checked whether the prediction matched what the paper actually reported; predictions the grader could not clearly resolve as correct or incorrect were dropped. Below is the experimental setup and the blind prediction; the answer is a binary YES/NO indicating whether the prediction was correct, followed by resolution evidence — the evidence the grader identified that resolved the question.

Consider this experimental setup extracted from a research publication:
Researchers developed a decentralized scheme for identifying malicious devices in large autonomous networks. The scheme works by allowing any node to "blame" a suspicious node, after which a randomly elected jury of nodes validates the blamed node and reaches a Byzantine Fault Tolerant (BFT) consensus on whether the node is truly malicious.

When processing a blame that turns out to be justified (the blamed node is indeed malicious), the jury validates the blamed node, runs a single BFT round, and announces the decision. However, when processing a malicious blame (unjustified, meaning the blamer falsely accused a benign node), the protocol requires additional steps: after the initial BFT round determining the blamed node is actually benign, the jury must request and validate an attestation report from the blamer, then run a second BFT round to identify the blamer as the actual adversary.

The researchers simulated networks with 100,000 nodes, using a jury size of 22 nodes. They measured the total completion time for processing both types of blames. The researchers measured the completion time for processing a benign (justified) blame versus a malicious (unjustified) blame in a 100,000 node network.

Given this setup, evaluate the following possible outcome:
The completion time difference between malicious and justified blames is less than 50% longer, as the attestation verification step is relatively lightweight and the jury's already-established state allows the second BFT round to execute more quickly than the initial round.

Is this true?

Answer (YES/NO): NO